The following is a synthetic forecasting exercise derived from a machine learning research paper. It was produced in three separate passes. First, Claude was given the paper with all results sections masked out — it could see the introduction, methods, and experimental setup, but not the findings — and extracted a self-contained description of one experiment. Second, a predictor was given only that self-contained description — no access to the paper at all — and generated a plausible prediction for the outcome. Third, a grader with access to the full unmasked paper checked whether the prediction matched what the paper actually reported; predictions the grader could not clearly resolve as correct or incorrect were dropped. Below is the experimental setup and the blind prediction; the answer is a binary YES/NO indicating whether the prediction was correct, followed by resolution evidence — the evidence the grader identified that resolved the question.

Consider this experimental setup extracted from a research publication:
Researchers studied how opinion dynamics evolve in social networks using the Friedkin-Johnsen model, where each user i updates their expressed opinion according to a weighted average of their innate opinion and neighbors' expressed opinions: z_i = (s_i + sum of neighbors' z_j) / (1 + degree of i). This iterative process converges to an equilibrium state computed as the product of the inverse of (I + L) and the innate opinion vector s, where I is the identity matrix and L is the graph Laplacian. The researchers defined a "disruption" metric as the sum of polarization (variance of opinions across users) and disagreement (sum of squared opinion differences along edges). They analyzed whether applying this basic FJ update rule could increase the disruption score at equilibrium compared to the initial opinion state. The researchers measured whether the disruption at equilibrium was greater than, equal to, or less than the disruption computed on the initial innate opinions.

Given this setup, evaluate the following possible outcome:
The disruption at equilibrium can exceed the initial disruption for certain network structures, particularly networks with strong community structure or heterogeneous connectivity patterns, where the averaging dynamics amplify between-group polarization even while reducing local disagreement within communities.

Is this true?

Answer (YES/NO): NO